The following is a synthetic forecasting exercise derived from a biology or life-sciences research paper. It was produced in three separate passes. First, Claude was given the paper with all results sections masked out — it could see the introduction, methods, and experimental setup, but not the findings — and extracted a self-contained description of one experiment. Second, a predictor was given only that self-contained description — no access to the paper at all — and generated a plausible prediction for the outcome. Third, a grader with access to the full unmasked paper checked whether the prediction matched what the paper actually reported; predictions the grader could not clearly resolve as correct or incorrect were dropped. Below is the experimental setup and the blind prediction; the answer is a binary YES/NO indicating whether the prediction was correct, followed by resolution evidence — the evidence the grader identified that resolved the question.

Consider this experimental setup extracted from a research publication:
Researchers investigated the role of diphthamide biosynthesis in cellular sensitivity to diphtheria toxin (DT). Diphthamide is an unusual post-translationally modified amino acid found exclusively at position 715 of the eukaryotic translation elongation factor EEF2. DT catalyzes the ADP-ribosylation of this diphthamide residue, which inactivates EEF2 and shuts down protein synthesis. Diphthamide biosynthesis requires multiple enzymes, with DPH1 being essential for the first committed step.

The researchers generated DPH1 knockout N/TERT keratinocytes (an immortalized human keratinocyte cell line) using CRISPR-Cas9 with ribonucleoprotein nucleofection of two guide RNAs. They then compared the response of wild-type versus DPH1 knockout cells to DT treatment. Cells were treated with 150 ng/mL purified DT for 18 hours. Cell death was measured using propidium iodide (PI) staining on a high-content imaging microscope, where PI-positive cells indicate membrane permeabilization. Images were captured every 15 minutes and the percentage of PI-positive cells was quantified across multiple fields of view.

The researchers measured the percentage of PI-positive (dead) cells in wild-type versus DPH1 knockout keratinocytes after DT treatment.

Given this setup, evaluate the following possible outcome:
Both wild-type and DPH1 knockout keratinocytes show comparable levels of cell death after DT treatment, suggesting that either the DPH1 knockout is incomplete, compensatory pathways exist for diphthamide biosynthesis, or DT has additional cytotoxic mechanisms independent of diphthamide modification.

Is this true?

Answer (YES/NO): NO